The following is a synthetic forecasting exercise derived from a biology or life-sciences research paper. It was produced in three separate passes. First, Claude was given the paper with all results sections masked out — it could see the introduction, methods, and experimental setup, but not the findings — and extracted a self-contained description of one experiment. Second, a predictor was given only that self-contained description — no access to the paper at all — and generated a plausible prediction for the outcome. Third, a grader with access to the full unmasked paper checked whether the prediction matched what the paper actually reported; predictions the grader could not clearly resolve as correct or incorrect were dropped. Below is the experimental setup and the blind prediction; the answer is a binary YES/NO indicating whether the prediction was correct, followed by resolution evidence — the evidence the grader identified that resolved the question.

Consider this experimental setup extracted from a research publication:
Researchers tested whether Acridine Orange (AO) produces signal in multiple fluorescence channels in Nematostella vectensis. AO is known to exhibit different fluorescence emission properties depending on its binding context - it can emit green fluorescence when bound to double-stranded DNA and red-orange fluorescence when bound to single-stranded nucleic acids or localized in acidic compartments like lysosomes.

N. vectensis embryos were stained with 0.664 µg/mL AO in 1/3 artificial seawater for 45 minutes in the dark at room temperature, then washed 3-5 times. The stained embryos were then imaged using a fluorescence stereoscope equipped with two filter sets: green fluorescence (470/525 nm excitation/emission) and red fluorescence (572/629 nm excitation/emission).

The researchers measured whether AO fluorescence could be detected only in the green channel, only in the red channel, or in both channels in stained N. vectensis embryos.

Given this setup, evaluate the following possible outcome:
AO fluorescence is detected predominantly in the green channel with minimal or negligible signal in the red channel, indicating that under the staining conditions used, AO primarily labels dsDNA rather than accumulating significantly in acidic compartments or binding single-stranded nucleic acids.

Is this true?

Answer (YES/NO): NO